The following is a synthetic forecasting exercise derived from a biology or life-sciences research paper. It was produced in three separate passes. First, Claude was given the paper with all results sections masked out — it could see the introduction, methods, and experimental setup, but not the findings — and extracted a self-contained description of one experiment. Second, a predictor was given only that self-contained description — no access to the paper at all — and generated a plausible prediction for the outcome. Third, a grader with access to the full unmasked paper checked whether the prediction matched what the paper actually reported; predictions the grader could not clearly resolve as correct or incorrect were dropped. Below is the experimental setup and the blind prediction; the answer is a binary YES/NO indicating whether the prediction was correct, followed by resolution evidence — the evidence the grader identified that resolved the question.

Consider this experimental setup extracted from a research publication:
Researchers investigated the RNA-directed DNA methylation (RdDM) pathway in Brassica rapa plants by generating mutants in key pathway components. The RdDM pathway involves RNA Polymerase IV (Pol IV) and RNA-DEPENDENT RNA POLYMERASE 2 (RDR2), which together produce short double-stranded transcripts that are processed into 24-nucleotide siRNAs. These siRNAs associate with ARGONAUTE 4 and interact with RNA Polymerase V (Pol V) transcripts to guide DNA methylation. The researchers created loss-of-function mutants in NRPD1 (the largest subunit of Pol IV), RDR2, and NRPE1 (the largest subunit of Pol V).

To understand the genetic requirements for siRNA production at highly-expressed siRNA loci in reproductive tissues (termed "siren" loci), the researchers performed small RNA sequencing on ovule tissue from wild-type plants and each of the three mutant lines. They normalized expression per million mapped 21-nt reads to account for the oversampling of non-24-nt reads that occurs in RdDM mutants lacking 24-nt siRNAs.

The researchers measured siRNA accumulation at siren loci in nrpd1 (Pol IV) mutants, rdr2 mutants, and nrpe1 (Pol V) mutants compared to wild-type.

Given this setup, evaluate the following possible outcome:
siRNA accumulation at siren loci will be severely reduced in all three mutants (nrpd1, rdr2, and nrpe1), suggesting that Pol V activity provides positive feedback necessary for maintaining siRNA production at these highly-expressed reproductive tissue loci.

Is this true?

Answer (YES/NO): NO